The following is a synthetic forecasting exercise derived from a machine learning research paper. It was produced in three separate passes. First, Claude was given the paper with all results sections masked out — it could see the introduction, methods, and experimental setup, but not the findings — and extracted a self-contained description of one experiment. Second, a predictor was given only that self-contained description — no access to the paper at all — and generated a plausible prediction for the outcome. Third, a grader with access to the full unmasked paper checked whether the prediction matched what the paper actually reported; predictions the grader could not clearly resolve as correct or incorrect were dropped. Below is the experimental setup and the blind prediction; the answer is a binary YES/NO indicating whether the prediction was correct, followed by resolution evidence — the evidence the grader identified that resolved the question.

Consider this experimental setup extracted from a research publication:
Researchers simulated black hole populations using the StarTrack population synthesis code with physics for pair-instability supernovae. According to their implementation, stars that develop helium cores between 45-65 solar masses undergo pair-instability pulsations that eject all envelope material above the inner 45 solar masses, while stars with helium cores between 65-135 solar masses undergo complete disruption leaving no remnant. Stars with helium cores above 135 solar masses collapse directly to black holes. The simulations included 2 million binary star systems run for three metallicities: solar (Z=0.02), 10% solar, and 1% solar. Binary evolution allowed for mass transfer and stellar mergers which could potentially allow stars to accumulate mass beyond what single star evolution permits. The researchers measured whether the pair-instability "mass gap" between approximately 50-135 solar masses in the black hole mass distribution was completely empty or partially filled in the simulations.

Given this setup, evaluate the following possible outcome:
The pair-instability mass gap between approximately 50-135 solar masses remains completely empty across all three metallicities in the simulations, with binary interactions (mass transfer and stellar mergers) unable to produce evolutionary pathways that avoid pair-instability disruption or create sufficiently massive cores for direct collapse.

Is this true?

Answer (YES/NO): NO